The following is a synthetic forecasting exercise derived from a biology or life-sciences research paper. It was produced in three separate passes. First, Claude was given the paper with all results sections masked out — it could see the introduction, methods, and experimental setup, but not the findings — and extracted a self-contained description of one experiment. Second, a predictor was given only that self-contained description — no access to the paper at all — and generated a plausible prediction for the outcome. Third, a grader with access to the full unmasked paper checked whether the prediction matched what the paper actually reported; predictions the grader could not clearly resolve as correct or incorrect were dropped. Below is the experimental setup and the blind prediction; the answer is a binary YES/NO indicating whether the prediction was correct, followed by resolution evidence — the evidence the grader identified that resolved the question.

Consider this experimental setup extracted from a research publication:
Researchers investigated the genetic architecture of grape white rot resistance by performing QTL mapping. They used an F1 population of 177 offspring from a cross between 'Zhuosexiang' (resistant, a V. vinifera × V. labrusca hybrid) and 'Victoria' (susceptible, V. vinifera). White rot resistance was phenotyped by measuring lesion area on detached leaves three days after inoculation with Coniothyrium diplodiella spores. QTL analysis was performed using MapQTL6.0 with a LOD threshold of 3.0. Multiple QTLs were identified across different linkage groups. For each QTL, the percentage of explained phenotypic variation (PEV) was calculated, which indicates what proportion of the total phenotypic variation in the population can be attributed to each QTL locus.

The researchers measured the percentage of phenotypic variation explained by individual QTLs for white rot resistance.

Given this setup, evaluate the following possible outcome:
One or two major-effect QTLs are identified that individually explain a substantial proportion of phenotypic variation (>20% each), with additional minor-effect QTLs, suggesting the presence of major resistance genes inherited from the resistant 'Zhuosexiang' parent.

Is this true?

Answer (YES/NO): NO